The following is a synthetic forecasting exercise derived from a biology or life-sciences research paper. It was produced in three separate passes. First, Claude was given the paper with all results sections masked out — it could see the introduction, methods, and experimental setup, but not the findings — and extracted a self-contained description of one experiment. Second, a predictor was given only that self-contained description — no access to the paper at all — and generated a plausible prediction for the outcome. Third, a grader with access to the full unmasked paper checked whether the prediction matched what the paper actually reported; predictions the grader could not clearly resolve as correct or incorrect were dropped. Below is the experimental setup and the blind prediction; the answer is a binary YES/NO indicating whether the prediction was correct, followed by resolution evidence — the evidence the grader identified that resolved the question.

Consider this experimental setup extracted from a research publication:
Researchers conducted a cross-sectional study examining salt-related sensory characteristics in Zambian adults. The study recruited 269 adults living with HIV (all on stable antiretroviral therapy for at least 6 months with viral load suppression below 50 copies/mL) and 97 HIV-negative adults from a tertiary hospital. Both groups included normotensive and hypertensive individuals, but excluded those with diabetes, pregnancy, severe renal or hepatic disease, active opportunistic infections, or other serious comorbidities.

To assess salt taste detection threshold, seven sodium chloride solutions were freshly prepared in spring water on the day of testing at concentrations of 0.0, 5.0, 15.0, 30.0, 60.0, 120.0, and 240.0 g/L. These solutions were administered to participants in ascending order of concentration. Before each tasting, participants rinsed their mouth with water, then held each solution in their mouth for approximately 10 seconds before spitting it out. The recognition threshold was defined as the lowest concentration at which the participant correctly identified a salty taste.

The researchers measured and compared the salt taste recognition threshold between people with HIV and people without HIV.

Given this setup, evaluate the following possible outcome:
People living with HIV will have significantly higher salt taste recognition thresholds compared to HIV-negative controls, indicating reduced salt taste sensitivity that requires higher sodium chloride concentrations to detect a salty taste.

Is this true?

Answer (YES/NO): YES